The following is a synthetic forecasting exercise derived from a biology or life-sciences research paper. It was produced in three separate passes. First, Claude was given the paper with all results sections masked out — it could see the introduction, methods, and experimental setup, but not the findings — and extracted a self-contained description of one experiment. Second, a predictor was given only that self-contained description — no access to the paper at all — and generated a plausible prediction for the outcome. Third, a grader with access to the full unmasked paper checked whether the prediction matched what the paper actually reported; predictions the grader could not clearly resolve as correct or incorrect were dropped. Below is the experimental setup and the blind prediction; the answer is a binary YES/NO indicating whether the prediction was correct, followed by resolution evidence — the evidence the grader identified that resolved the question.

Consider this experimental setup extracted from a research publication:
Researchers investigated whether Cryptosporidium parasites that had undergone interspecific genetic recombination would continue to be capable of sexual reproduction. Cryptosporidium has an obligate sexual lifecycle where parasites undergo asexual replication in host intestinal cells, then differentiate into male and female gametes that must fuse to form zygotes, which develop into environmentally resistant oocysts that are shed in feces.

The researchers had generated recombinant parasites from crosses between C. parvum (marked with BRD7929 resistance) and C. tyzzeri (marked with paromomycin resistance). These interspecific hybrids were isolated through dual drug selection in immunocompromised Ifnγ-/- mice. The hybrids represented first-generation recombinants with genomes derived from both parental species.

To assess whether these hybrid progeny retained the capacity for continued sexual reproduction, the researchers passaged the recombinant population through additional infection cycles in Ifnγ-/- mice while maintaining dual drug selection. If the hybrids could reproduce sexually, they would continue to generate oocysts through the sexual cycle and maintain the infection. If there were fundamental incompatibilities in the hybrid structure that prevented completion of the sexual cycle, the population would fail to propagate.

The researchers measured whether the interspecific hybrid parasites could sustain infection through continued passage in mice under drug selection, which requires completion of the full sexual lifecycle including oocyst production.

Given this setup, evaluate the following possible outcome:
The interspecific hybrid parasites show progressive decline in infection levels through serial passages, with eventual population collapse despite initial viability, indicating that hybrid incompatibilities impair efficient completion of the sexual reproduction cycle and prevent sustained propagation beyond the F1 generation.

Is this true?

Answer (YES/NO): NO